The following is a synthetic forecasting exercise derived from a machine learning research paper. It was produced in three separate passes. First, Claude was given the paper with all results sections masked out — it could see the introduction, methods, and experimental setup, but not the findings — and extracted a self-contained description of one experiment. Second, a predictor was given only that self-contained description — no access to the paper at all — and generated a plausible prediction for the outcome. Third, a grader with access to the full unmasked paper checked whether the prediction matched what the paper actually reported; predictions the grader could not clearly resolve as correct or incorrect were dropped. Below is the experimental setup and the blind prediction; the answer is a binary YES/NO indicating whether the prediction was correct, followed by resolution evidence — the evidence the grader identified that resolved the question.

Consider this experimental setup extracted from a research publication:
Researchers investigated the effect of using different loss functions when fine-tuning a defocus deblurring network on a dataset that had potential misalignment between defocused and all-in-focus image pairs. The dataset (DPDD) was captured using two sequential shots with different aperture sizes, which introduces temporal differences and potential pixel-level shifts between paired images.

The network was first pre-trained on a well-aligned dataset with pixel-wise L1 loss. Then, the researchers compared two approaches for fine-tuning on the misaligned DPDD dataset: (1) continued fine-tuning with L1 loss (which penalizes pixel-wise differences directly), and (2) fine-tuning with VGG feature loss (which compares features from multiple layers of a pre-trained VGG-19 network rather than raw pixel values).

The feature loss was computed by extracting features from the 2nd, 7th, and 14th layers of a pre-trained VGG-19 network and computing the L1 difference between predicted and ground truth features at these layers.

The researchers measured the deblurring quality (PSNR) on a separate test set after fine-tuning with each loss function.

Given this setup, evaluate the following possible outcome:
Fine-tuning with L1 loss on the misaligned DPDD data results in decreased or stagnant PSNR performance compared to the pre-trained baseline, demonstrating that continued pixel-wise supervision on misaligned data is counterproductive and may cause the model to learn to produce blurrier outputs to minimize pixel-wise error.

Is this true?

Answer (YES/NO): NO